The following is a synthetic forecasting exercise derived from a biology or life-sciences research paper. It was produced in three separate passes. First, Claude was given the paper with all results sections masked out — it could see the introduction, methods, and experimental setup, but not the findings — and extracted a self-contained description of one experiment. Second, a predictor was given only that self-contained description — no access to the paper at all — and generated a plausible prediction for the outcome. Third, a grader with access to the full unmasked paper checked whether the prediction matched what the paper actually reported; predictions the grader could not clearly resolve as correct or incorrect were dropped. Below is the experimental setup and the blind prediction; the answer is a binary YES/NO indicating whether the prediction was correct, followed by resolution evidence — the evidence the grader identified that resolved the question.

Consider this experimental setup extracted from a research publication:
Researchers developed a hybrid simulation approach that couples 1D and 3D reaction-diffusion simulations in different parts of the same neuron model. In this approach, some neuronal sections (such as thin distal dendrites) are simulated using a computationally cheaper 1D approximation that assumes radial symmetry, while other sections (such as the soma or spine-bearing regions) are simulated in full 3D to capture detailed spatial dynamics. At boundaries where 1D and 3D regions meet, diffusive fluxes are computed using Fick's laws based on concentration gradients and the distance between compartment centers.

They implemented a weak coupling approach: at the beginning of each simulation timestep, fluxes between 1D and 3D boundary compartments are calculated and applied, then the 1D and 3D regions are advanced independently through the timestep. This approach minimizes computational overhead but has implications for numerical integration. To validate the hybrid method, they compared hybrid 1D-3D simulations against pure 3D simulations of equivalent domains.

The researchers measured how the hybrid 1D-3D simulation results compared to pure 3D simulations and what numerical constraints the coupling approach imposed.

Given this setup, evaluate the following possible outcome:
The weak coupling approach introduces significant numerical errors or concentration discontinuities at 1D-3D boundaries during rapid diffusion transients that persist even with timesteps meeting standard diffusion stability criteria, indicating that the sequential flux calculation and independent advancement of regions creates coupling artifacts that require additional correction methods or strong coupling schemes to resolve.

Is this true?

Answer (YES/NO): NO